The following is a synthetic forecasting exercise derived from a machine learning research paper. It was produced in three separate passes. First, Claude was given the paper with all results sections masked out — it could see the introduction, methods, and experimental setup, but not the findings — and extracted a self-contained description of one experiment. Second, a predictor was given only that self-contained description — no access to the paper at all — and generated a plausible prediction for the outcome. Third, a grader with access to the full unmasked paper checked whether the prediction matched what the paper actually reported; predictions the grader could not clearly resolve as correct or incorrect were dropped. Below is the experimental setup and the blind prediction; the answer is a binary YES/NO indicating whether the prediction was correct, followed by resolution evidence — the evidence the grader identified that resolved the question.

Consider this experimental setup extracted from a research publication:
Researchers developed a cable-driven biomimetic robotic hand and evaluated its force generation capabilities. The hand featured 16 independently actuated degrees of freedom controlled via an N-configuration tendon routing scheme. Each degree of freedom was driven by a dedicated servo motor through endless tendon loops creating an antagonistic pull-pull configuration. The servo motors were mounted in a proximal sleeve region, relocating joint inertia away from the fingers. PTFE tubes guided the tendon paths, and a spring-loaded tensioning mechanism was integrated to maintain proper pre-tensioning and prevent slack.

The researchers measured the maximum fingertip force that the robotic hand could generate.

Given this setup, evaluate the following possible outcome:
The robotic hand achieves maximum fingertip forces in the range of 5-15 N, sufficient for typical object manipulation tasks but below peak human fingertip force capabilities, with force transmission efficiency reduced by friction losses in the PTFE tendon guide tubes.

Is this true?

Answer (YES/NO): NO